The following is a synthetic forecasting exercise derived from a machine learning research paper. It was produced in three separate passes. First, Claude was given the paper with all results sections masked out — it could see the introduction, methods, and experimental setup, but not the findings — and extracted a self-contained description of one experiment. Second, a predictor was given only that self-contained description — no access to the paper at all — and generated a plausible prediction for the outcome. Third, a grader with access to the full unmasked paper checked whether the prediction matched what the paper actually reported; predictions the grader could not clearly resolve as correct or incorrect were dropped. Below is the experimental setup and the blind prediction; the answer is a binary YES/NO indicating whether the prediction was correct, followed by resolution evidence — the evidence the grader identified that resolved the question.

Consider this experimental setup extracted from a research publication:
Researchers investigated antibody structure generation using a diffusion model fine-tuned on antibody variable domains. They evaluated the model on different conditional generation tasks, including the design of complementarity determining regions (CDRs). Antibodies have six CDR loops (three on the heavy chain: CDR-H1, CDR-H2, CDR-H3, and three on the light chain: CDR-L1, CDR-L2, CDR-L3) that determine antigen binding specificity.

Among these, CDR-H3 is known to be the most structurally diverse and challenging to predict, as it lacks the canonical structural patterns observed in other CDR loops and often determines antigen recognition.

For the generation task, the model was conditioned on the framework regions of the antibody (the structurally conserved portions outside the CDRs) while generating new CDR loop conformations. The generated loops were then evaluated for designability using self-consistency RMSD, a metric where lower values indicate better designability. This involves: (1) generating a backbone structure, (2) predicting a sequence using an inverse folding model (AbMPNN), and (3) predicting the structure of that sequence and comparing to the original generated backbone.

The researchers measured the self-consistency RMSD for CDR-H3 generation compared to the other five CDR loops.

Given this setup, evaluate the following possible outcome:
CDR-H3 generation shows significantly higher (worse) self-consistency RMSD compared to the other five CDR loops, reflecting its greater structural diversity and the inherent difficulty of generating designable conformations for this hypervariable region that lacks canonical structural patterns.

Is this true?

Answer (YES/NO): NO